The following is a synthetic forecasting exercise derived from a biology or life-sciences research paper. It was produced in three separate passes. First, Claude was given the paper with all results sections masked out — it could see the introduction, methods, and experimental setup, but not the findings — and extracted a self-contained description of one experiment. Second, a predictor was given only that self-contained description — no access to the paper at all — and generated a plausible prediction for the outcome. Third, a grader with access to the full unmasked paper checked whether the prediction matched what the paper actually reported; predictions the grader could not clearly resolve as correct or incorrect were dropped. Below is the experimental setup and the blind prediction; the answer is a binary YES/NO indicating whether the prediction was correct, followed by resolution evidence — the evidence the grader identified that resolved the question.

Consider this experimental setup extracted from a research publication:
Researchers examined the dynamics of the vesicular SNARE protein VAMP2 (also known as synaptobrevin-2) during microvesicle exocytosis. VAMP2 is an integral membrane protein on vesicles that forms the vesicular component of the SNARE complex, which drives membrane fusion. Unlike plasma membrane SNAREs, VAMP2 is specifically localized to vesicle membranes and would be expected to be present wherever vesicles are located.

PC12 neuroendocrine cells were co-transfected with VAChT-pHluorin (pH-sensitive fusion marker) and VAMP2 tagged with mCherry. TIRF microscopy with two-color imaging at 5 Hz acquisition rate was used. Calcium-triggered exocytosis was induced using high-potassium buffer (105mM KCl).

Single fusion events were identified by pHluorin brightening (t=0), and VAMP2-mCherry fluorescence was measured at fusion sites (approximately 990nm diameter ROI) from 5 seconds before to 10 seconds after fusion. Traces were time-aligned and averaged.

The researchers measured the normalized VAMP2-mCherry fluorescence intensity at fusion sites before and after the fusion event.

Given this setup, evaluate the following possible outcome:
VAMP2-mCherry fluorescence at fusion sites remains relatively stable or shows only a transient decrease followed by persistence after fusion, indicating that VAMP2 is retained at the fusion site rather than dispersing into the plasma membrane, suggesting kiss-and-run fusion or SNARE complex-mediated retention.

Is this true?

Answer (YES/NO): NO